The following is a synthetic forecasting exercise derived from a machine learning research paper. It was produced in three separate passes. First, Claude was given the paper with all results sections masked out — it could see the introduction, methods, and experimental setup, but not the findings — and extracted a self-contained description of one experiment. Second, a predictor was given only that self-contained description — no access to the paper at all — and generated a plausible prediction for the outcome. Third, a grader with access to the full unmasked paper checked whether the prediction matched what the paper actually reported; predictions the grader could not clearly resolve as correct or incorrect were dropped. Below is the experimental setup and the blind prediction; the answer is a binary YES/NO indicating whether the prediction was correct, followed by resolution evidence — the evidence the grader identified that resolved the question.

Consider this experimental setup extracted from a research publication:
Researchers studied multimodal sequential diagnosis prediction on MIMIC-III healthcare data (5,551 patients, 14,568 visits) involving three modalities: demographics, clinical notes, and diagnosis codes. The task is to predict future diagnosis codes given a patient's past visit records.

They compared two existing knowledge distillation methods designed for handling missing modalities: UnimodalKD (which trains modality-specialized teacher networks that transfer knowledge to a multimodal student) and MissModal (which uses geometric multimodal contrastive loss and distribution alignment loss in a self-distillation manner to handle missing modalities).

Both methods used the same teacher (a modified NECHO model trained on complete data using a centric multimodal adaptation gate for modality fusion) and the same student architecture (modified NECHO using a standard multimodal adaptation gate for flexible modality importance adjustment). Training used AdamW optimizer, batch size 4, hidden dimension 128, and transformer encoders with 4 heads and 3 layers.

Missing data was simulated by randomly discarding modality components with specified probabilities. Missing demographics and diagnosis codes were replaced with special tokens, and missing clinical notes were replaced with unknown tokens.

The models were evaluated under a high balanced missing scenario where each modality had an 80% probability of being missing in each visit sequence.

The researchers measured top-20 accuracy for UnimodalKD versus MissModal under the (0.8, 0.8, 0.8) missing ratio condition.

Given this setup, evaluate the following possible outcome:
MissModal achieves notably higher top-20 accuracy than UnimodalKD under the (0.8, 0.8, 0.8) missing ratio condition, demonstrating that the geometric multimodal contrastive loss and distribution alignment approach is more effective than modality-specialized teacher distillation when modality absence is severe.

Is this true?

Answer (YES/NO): NO